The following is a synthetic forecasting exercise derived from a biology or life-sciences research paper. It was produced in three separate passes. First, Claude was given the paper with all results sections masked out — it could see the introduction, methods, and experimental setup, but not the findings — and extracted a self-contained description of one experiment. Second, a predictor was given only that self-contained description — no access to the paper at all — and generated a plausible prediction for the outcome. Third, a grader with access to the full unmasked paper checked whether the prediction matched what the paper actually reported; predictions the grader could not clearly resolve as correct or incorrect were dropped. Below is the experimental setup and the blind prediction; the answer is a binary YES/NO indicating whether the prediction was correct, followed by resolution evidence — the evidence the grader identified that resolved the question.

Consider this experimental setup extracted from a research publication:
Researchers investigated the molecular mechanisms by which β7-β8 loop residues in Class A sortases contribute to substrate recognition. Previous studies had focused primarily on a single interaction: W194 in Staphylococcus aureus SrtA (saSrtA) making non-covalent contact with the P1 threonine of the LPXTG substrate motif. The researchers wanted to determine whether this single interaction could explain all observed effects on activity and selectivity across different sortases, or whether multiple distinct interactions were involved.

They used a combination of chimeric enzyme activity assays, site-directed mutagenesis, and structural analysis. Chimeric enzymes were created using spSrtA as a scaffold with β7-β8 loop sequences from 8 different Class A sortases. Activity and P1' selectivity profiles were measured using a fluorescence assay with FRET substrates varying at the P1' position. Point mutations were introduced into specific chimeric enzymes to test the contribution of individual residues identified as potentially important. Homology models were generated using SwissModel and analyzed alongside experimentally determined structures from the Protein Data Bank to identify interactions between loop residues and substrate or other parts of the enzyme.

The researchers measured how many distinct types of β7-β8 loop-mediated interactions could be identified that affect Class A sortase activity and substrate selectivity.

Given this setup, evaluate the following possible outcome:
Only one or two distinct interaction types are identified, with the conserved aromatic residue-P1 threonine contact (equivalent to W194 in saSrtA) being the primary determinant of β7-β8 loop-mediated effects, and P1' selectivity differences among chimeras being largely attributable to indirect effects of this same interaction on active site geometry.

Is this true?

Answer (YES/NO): NO